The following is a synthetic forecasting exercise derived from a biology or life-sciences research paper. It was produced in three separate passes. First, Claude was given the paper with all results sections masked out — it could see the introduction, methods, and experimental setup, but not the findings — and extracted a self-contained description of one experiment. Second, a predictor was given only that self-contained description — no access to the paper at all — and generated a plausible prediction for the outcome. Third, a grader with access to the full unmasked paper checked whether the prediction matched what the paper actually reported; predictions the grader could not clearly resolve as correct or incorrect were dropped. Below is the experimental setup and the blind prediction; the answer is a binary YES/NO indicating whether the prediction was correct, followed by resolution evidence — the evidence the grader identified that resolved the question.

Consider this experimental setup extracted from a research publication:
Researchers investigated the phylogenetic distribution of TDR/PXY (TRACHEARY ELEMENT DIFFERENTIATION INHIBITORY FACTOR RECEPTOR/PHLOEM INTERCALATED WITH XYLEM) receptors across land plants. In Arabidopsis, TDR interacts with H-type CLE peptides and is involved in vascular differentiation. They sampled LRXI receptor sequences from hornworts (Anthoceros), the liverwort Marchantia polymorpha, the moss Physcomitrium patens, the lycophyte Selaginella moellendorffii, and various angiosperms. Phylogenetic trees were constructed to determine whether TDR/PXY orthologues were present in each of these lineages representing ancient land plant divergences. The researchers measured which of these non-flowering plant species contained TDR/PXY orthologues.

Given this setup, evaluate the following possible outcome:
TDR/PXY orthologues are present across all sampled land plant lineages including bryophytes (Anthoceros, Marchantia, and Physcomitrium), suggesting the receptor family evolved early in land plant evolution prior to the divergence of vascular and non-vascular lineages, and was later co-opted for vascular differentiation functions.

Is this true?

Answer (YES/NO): NO